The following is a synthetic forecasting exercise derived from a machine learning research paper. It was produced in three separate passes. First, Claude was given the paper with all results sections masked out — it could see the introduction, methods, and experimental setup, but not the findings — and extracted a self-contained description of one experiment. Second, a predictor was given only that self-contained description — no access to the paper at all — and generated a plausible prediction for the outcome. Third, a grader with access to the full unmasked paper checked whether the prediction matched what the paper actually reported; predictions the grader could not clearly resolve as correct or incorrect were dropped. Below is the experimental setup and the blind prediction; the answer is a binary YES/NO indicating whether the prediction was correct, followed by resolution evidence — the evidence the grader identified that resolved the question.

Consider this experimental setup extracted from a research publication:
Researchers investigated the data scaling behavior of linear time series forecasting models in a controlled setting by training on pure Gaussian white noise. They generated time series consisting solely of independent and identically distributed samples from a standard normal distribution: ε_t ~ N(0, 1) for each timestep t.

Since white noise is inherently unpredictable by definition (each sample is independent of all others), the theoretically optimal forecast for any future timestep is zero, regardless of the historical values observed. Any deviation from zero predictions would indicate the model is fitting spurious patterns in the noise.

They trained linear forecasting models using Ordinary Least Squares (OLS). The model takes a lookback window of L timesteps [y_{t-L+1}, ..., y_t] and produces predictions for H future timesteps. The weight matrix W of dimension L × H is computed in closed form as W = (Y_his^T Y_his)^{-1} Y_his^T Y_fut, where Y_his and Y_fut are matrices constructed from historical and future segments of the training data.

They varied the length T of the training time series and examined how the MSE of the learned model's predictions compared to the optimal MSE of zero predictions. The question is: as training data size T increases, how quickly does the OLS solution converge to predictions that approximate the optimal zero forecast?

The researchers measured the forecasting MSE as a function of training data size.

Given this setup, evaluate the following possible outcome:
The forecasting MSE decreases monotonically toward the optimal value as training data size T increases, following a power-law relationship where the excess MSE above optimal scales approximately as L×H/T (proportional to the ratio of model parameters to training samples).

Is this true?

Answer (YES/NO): NO